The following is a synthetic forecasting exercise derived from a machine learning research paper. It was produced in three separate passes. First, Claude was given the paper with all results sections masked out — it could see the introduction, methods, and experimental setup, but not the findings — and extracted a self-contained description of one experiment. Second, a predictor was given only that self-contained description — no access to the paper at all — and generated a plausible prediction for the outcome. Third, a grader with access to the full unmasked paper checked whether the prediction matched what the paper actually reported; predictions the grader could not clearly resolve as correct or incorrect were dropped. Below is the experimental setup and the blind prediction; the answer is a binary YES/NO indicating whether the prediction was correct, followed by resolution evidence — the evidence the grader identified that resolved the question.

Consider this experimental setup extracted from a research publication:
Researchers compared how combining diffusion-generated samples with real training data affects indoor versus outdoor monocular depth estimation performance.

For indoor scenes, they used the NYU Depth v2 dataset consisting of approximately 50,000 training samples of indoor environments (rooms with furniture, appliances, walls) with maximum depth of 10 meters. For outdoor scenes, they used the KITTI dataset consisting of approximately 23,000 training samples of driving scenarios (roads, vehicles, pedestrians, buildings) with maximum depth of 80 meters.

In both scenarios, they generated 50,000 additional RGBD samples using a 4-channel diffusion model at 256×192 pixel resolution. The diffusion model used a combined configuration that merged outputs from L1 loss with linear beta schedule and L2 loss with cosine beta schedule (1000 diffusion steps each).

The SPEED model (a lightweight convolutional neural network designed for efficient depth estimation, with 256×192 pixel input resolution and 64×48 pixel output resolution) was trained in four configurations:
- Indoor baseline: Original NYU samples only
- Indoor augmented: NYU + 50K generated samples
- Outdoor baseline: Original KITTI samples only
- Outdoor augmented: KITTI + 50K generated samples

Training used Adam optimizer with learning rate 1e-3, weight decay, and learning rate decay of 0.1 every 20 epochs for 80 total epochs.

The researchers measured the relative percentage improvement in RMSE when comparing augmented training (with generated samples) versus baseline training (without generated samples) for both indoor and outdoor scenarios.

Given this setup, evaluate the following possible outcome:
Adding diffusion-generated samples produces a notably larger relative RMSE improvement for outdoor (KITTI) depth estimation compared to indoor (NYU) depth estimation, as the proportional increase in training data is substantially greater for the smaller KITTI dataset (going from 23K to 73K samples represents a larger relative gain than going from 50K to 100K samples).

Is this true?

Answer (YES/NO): NO